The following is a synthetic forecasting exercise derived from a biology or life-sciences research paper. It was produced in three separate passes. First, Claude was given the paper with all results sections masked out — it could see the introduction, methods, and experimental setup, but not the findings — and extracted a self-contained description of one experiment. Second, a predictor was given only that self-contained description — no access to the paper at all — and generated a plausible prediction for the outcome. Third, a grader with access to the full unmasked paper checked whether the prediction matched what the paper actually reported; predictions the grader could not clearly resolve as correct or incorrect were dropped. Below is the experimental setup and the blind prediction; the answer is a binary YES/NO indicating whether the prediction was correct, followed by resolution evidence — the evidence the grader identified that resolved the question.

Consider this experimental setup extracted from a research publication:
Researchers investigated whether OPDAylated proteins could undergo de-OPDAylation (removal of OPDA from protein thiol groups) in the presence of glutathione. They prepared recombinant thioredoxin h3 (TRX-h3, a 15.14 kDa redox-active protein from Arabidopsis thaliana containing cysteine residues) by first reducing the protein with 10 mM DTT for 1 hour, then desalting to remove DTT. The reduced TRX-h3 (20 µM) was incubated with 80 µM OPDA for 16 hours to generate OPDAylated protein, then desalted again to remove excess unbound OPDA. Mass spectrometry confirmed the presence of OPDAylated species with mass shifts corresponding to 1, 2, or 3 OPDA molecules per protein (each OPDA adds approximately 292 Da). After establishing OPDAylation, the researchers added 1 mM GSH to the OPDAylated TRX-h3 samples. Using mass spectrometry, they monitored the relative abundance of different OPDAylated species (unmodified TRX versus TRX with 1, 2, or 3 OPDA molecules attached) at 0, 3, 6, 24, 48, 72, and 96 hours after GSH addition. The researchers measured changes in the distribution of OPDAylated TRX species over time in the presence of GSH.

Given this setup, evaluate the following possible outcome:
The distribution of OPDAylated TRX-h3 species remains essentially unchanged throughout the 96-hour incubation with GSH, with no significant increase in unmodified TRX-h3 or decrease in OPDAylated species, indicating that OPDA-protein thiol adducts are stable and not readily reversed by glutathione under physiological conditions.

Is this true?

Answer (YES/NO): NO